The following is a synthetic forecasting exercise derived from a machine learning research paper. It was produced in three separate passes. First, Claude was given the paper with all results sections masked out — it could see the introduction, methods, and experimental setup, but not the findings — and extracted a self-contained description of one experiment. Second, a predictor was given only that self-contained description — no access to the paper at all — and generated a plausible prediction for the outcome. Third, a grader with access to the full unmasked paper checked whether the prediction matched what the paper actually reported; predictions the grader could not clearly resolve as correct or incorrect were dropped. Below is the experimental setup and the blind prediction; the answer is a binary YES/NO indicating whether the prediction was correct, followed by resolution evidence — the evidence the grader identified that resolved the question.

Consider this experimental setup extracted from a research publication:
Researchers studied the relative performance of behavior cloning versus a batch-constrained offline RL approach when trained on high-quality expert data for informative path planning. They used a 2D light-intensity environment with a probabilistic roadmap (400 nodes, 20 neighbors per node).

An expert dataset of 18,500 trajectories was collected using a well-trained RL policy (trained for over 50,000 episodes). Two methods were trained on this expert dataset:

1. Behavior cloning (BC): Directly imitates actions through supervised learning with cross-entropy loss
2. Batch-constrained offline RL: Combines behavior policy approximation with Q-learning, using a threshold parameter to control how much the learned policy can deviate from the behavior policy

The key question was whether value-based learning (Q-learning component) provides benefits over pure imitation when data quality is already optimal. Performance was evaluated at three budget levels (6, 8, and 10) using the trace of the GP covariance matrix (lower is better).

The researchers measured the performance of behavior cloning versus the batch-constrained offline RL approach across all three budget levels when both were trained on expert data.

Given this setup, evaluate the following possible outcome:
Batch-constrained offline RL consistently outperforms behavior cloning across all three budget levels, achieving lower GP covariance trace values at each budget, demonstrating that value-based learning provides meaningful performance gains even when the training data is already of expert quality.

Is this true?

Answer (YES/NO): YES